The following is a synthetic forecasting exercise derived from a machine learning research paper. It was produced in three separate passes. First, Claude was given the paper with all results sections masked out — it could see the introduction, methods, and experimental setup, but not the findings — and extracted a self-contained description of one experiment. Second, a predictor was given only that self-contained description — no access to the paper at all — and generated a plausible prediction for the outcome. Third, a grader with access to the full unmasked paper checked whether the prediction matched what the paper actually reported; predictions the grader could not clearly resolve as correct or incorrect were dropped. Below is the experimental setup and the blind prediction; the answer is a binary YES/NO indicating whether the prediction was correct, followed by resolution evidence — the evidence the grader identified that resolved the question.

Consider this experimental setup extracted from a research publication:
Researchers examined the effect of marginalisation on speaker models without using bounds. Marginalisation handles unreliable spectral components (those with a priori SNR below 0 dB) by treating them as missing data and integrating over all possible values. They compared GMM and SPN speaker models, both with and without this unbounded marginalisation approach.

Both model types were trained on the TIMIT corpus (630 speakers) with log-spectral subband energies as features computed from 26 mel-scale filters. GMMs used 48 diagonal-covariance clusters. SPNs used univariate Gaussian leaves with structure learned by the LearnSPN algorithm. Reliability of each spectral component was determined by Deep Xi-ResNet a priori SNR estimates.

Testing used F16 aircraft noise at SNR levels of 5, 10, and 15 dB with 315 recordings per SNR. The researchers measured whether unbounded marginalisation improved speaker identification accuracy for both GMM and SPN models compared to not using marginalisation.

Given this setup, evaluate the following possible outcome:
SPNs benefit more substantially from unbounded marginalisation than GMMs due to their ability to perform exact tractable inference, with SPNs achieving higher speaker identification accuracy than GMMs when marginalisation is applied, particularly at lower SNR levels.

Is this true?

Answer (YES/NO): NO